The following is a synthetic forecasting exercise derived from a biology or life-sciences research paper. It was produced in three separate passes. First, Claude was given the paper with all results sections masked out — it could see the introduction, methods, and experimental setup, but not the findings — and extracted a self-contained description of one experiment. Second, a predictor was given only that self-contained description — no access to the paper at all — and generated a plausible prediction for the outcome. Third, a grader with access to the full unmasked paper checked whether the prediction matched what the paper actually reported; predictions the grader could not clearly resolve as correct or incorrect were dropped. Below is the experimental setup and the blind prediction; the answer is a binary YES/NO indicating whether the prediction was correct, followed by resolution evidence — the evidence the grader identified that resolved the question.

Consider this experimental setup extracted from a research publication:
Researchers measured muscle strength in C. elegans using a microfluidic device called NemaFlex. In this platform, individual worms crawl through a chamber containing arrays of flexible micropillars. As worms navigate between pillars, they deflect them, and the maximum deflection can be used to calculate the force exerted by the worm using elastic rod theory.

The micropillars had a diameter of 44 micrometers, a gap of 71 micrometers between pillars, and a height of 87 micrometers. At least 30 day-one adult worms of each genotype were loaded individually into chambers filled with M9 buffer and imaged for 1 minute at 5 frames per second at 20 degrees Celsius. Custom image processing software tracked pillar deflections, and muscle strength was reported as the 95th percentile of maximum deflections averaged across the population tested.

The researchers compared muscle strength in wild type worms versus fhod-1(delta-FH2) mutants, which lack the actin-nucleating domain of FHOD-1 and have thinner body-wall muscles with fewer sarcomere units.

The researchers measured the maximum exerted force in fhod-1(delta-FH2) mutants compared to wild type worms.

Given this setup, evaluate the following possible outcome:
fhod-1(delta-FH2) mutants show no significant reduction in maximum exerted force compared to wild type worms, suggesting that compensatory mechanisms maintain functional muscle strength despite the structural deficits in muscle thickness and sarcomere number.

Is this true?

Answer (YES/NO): NO